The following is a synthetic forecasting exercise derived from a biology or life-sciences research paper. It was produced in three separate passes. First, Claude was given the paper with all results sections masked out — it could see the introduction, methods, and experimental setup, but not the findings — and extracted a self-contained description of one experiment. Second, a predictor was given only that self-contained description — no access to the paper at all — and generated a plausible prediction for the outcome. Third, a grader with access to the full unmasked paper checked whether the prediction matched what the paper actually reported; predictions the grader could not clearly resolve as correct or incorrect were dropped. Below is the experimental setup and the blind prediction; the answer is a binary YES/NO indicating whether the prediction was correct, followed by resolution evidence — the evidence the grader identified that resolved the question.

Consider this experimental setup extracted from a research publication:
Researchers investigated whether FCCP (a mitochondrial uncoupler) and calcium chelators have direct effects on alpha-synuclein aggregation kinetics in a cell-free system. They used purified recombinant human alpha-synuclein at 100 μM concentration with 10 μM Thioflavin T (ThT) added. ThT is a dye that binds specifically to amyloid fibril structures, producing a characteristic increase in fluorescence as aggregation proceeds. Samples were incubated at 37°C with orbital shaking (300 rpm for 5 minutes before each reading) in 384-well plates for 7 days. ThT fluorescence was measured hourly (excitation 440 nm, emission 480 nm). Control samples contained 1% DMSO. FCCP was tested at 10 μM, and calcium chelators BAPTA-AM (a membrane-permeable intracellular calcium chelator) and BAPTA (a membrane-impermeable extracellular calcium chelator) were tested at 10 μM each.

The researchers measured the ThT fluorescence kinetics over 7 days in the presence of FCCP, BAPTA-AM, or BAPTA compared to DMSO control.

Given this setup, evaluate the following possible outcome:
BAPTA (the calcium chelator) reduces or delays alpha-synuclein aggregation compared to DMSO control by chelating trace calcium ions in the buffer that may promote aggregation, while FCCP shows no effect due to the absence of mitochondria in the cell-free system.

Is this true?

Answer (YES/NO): NO